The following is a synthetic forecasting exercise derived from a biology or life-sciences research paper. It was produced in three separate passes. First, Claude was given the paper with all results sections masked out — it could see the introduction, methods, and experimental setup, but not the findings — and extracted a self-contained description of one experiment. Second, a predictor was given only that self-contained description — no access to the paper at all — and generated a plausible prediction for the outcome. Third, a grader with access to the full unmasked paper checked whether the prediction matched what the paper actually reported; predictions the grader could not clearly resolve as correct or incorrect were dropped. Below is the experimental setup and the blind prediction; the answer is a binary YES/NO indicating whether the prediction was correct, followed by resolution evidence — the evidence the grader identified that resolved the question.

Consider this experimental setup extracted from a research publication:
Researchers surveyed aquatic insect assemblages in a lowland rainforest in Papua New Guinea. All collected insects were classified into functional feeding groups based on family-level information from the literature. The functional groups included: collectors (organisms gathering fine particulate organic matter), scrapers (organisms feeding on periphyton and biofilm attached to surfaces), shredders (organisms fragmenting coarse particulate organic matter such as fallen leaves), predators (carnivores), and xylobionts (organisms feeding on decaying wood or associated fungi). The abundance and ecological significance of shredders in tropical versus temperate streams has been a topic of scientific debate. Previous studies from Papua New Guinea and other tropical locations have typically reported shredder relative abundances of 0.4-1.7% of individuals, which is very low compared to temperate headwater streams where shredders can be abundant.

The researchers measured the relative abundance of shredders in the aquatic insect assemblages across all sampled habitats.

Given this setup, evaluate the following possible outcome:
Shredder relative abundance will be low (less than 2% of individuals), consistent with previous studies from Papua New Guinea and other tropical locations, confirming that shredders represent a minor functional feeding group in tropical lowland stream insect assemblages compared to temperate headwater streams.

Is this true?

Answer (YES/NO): NO